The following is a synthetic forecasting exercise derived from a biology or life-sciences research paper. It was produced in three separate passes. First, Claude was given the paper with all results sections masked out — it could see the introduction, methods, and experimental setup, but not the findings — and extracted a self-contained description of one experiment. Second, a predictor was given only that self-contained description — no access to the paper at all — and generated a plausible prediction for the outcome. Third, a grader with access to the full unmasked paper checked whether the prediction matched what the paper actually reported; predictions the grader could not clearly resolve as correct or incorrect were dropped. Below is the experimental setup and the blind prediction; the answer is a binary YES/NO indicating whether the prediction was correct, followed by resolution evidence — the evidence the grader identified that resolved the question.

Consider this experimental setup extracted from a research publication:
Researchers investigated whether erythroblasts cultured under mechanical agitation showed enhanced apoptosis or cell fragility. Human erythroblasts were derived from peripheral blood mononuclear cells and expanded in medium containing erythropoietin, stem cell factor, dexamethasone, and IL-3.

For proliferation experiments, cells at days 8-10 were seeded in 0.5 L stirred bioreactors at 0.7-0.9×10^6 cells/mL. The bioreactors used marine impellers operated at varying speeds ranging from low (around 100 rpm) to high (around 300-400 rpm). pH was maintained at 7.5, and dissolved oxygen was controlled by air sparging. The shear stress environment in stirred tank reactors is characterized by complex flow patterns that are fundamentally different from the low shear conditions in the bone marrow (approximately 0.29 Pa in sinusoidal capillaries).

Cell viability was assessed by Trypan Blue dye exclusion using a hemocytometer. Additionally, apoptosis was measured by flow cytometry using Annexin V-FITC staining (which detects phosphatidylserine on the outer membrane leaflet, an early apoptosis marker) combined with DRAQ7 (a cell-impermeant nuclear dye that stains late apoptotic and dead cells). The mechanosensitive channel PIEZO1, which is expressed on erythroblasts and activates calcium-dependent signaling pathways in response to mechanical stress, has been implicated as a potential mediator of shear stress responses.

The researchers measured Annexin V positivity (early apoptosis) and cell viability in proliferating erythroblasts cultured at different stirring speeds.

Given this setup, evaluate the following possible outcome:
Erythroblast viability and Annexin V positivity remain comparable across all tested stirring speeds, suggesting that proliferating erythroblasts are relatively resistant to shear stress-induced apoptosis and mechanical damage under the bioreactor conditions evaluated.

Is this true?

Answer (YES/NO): NO